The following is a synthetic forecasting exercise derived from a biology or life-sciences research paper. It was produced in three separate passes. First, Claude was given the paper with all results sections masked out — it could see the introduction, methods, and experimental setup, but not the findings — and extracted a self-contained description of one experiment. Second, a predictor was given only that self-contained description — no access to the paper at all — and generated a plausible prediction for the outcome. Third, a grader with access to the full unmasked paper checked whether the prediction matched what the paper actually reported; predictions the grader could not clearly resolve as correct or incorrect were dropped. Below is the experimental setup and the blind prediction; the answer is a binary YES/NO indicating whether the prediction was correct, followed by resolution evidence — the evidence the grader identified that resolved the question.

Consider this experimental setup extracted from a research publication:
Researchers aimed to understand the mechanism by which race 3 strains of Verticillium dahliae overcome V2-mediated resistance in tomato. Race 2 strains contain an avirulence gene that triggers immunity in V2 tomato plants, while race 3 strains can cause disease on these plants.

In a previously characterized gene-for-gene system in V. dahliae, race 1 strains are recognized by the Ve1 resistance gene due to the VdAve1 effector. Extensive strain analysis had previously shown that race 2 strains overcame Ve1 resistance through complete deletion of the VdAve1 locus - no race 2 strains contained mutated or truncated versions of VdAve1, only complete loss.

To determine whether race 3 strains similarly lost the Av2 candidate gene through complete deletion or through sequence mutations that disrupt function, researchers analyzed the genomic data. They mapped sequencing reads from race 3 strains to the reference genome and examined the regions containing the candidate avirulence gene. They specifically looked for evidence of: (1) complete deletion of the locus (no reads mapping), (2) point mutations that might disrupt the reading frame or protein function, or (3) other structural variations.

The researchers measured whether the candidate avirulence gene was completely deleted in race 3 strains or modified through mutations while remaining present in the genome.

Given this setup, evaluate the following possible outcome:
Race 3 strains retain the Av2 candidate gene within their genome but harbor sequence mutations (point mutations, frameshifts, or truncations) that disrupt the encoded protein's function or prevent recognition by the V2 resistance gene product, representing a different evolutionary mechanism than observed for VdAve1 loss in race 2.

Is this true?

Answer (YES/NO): NO